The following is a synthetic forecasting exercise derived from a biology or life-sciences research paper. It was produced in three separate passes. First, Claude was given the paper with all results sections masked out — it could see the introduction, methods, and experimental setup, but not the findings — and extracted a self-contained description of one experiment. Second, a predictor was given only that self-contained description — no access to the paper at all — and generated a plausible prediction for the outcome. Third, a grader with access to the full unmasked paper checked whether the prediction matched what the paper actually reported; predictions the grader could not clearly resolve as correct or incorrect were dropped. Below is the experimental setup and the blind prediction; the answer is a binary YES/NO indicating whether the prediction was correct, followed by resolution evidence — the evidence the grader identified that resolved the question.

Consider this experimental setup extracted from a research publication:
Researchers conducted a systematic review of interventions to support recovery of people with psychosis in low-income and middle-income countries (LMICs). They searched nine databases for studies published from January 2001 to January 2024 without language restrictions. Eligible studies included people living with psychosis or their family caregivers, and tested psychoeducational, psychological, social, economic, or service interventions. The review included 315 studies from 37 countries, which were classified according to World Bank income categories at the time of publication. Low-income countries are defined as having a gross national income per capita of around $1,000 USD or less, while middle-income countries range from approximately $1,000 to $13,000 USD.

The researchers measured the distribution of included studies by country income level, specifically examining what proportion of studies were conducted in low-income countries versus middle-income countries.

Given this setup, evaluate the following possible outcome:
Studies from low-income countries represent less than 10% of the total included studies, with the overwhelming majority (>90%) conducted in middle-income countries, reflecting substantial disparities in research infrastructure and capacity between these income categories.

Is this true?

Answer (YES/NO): YES